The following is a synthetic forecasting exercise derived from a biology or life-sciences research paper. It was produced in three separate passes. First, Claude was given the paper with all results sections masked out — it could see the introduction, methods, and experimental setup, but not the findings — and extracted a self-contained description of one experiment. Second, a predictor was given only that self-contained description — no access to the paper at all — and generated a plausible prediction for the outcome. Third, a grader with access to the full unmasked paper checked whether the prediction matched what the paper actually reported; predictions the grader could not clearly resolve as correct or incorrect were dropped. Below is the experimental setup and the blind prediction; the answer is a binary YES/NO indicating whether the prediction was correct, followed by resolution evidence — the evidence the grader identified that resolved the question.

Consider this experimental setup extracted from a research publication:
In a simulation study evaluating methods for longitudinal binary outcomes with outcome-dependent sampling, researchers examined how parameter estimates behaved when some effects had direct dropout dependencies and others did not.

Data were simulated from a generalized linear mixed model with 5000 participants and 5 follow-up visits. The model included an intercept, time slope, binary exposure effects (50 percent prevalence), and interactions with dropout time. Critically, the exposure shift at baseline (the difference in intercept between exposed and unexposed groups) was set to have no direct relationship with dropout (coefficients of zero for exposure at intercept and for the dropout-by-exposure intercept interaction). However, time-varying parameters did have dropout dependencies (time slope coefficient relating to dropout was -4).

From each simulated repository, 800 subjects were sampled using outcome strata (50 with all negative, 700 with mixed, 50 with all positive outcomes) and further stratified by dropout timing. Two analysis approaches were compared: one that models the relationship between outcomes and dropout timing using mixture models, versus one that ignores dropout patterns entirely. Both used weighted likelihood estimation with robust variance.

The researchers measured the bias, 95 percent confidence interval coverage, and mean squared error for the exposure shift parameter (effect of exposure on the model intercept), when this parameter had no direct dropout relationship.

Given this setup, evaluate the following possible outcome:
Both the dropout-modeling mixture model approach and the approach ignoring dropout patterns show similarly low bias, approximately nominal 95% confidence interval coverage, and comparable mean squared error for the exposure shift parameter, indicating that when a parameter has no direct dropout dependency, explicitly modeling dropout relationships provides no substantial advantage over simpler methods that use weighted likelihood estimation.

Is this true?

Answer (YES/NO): NO